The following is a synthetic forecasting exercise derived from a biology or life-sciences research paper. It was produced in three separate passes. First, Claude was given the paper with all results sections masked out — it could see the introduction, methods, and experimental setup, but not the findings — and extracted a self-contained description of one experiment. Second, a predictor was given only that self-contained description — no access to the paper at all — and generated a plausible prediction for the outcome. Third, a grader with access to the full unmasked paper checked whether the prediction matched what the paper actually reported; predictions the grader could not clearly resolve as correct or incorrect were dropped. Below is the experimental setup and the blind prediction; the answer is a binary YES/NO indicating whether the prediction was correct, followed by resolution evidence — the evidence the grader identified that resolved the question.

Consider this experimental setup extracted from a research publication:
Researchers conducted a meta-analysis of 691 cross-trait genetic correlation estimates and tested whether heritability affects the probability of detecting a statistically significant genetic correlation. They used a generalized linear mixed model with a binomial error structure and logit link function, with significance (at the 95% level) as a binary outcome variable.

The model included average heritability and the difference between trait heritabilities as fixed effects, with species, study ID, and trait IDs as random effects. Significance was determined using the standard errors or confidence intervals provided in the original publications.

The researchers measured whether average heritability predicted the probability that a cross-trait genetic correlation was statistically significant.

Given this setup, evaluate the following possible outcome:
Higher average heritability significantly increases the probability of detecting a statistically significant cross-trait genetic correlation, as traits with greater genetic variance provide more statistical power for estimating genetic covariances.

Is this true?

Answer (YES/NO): YES